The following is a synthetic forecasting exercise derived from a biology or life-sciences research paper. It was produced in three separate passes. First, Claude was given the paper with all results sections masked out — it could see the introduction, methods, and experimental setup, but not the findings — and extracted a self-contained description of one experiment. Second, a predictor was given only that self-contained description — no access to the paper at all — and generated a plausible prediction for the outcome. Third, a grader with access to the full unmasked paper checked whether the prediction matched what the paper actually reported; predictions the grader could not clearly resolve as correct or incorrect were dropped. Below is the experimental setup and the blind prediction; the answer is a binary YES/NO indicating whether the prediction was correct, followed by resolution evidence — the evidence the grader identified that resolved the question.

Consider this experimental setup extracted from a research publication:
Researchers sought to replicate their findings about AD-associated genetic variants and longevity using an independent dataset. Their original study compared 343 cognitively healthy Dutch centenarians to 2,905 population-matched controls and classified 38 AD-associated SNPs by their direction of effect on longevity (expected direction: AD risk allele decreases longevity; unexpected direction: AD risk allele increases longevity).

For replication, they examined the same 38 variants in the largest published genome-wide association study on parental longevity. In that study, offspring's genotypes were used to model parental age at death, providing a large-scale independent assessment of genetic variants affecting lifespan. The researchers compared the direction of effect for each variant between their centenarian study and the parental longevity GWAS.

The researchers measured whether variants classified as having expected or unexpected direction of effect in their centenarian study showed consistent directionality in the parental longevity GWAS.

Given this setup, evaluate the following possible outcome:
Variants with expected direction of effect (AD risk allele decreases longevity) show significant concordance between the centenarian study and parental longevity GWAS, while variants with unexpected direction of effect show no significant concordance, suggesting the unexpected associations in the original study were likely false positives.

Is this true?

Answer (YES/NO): YES